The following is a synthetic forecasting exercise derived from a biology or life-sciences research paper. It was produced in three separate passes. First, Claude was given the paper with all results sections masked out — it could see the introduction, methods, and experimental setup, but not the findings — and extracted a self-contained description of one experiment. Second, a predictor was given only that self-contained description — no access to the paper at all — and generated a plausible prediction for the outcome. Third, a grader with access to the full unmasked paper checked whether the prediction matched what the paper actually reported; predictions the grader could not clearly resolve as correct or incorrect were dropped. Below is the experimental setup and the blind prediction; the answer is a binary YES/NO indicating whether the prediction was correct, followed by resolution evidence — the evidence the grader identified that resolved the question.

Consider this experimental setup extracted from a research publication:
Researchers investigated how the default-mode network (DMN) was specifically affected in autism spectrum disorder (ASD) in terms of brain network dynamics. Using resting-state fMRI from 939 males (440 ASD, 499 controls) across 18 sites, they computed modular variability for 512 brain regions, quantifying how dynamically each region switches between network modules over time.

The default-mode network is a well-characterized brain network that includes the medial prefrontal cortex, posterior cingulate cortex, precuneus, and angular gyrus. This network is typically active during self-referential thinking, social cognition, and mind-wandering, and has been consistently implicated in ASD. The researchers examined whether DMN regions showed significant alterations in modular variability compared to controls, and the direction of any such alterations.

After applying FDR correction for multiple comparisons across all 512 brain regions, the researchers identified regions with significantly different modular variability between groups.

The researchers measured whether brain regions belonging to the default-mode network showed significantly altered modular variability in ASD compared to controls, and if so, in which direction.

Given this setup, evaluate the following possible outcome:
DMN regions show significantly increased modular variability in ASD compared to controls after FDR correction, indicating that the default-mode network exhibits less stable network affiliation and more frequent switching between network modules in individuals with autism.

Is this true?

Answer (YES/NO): YES